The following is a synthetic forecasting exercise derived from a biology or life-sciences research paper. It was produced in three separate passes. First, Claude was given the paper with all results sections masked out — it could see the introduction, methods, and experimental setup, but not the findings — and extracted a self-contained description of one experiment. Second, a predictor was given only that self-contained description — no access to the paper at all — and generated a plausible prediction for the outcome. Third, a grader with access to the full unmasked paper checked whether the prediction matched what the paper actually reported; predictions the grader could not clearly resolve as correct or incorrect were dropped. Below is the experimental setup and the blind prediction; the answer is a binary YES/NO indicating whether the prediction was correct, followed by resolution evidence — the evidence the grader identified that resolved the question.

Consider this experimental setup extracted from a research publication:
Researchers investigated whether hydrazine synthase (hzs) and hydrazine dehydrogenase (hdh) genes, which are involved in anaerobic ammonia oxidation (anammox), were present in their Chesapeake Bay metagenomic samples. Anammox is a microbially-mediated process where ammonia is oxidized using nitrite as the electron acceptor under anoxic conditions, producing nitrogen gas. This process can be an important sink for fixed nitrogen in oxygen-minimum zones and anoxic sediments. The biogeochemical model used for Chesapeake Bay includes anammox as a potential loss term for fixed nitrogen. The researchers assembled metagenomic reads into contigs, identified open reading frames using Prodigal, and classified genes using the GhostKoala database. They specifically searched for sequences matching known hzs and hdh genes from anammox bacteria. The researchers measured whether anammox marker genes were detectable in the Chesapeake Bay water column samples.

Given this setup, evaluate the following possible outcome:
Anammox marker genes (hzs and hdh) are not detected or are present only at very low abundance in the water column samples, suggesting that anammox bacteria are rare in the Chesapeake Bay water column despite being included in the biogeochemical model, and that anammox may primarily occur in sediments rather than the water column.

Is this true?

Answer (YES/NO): YES